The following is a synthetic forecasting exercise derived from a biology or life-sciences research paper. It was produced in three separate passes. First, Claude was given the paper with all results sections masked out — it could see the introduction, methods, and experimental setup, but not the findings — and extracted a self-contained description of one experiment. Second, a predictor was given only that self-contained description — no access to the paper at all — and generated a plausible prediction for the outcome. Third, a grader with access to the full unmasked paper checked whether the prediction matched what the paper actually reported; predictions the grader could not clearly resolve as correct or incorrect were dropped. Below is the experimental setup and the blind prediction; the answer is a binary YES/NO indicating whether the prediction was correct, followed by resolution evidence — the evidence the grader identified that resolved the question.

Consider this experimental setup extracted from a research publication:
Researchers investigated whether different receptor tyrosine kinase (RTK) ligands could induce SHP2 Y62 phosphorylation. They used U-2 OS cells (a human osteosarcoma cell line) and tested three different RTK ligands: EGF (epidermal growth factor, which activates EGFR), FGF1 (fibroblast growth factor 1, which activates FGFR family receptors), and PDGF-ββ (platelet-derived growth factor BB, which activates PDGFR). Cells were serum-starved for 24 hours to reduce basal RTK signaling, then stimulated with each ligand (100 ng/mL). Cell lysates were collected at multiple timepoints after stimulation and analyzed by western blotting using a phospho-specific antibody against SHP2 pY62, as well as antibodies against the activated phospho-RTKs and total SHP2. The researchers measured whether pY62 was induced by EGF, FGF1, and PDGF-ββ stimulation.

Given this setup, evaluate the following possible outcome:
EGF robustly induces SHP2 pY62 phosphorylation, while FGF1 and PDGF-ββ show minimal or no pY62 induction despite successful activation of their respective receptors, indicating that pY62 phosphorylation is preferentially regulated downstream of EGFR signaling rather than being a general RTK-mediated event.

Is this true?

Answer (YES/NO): NO